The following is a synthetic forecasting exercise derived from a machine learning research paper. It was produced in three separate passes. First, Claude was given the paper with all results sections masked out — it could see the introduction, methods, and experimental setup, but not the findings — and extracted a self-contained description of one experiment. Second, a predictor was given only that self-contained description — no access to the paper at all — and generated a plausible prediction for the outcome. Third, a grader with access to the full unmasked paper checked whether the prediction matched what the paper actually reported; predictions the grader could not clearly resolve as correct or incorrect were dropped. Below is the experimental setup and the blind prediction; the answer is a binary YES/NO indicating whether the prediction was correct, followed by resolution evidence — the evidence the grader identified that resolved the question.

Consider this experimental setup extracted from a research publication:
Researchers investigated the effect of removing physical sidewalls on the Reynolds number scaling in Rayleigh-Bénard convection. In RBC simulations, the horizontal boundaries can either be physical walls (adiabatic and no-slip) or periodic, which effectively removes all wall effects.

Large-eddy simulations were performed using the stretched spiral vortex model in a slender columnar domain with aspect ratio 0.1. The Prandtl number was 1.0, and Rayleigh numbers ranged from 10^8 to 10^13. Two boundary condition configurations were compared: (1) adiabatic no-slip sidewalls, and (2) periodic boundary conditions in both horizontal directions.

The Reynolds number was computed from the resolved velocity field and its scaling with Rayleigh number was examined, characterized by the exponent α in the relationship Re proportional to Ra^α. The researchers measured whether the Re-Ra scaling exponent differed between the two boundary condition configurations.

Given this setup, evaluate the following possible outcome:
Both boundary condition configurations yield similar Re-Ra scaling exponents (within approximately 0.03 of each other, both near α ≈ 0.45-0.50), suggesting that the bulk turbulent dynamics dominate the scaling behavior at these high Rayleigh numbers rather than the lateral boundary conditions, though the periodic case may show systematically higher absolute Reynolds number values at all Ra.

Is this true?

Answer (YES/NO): NO